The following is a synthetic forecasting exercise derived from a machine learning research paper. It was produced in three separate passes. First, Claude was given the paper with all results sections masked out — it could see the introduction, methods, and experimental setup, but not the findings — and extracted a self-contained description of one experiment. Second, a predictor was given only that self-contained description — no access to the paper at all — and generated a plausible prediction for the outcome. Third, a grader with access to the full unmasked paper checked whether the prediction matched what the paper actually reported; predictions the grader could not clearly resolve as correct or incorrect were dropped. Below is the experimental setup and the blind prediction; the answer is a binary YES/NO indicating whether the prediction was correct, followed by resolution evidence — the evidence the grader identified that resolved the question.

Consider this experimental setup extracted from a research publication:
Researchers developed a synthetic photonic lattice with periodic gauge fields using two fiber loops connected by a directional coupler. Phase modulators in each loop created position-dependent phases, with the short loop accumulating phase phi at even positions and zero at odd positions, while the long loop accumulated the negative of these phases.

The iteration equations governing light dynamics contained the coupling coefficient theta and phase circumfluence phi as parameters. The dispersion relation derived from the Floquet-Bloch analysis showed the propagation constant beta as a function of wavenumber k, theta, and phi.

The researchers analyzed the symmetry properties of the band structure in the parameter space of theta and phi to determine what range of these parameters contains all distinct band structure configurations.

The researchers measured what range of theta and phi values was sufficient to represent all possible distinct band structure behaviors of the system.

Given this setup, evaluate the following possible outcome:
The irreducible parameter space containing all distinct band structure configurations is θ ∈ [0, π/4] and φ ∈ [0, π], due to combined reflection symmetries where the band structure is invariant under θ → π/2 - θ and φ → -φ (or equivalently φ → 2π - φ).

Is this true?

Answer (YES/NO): NO